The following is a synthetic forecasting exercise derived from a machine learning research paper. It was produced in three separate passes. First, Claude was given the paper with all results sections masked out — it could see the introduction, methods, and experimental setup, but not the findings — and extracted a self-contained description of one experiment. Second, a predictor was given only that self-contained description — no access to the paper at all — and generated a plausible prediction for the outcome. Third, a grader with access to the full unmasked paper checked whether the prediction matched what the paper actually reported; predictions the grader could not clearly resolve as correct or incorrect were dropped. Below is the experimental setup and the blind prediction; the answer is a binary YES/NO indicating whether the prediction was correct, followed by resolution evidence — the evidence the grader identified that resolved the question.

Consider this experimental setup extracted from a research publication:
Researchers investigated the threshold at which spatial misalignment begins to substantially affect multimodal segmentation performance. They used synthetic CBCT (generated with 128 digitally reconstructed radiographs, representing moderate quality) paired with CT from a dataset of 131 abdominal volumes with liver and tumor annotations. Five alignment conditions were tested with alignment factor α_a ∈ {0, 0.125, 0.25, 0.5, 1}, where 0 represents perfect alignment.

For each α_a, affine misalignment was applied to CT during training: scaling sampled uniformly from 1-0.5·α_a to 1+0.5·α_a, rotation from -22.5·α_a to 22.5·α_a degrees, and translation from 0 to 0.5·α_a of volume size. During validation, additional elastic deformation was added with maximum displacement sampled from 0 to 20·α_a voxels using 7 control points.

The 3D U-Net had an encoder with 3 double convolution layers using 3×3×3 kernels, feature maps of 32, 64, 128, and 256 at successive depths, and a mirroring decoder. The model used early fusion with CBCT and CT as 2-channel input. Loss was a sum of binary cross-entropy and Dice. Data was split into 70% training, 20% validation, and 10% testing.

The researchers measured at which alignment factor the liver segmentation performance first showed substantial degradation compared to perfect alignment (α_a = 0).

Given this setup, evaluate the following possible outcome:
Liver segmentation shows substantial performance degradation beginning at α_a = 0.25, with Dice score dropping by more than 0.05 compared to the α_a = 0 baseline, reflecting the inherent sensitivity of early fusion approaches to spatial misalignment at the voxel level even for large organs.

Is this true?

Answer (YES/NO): NO